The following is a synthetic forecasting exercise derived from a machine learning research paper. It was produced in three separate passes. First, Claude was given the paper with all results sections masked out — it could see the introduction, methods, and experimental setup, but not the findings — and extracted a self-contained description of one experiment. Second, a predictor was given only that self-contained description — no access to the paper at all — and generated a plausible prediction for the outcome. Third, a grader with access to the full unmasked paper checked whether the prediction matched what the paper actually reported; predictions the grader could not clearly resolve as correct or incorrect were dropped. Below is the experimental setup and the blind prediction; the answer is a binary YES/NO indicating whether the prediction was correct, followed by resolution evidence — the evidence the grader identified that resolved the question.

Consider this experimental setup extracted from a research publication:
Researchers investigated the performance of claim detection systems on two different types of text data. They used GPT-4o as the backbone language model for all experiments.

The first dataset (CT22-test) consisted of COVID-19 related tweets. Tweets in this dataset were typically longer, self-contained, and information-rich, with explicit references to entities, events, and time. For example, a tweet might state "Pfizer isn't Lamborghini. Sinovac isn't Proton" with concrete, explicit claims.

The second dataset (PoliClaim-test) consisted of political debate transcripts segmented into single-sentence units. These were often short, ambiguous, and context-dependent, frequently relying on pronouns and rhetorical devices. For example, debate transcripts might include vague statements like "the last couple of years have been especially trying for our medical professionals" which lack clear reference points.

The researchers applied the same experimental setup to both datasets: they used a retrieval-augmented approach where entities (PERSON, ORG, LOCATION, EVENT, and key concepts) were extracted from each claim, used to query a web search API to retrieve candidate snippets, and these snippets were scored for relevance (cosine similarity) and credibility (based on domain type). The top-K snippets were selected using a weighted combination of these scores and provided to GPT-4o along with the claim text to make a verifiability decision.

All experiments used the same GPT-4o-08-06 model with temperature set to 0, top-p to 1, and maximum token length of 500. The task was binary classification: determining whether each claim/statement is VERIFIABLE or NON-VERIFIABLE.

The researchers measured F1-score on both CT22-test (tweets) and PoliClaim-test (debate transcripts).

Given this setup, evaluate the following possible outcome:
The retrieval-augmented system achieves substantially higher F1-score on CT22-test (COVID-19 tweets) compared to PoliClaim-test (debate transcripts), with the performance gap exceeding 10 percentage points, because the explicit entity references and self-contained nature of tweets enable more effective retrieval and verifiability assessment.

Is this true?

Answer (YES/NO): YES